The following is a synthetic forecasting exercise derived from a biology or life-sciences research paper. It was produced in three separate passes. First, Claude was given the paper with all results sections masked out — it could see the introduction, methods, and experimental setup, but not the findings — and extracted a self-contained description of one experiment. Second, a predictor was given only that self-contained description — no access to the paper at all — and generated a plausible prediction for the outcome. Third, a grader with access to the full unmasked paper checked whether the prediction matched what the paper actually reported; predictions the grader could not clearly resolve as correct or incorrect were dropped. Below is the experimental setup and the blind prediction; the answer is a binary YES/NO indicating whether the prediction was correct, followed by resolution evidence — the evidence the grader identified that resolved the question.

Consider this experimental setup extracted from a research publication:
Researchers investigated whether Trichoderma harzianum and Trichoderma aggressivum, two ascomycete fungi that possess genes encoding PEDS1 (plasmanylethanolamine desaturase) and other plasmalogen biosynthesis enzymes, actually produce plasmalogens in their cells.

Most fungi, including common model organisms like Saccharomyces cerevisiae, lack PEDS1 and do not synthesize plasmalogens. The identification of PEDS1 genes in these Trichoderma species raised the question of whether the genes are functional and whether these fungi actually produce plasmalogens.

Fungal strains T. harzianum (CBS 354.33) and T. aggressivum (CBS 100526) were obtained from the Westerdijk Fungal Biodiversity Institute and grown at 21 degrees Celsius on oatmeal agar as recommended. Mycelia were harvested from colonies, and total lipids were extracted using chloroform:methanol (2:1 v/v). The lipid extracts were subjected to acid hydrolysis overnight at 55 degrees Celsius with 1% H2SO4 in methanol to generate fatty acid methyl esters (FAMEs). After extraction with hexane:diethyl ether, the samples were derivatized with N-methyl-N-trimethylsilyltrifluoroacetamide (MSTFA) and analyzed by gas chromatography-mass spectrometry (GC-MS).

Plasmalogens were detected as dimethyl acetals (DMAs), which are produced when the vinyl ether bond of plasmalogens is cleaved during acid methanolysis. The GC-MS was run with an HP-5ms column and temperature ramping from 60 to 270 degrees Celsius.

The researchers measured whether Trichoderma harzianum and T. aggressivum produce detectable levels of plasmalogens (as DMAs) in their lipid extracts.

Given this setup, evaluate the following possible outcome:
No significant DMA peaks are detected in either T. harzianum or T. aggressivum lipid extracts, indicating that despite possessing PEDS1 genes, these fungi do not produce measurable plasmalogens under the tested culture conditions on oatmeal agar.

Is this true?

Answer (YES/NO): YES